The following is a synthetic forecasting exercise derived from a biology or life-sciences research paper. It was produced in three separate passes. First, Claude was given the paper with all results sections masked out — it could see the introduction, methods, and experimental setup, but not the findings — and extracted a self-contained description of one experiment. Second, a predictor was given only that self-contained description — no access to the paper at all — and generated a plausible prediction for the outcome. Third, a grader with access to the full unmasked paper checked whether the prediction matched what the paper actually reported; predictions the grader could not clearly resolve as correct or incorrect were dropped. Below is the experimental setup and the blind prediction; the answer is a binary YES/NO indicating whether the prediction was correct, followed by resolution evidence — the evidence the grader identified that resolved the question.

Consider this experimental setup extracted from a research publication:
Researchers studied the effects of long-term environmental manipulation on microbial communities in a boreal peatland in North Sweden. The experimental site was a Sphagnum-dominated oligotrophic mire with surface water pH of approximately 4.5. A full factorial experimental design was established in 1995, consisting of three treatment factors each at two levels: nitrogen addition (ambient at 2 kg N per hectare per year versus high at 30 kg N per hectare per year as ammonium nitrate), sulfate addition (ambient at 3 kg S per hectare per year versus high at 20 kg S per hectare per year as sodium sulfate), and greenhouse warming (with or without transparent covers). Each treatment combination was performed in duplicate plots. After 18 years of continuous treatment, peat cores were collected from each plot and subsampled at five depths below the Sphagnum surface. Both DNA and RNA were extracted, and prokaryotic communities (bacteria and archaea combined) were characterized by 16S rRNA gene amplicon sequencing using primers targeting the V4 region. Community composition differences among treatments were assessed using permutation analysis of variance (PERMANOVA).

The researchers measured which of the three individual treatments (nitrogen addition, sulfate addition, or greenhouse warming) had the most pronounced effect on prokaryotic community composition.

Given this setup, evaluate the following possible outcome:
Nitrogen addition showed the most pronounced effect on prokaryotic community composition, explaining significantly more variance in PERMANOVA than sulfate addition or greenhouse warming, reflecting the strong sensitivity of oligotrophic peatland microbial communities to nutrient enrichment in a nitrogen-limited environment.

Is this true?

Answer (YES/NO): YES